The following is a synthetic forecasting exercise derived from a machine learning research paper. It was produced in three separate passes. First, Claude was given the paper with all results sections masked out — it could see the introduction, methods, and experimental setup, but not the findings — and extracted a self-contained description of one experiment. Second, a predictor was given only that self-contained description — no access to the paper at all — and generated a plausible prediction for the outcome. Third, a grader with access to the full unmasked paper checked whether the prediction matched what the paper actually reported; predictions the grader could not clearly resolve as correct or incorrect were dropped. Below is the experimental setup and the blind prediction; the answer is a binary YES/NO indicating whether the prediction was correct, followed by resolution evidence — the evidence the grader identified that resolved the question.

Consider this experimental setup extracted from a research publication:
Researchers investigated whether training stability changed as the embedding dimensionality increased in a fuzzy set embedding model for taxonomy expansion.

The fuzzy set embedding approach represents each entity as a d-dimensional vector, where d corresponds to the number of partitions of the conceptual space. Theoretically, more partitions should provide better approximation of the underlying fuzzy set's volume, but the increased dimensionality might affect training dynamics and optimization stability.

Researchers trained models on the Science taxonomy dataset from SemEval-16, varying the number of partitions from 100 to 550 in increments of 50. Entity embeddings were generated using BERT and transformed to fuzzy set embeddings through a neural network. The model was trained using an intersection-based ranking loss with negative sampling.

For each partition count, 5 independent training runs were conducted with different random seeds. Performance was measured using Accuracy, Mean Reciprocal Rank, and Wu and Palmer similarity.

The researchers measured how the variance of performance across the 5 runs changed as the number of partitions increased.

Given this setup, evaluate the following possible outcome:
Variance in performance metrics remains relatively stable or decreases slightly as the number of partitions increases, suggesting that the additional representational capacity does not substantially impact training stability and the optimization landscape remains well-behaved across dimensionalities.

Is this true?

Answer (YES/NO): NO